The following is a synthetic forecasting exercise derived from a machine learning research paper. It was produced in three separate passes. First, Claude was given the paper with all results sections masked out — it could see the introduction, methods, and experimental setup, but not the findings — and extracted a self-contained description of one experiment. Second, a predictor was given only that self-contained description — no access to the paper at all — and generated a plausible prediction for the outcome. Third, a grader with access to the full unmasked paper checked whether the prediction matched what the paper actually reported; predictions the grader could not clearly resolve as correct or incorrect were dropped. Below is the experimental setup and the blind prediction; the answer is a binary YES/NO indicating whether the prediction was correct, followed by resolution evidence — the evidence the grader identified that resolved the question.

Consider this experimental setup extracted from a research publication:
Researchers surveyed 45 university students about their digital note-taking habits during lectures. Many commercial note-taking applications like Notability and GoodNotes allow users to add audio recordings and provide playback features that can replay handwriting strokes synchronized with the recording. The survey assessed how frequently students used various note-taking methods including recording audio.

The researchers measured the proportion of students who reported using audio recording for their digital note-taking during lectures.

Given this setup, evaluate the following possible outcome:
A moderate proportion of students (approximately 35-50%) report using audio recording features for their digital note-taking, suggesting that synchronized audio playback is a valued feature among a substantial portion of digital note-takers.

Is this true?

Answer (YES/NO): NO